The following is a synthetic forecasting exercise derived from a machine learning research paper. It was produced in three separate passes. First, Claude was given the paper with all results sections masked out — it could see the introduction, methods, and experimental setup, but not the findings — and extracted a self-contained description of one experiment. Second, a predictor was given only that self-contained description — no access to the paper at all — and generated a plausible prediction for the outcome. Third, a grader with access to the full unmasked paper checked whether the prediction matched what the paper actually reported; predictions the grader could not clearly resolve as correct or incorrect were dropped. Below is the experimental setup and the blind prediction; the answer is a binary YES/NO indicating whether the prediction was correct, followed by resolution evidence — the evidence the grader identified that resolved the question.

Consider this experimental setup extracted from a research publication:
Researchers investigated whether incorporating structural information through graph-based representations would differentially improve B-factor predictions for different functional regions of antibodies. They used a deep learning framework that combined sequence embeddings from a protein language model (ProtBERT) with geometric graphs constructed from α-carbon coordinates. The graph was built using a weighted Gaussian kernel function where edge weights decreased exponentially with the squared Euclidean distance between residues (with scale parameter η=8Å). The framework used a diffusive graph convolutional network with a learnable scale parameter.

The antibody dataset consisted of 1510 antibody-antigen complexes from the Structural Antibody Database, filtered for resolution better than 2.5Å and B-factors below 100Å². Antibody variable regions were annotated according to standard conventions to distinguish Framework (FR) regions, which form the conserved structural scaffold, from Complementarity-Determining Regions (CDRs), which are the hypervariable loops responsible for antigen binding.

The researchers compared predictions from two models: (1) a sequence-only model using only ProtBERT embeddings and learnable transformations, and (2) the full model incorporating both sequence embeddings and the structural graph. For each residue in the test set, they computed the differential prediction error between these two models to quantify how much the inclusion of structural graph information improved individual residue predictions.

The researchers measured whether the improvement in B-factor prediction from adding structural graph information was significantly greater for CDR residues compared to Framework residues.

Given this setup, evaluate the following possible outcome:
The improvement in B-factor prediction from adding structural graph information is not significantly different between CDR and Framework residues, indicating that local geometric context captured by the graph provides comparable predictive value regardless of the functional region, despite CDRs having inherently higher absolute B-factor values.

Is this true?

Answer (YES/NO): NO